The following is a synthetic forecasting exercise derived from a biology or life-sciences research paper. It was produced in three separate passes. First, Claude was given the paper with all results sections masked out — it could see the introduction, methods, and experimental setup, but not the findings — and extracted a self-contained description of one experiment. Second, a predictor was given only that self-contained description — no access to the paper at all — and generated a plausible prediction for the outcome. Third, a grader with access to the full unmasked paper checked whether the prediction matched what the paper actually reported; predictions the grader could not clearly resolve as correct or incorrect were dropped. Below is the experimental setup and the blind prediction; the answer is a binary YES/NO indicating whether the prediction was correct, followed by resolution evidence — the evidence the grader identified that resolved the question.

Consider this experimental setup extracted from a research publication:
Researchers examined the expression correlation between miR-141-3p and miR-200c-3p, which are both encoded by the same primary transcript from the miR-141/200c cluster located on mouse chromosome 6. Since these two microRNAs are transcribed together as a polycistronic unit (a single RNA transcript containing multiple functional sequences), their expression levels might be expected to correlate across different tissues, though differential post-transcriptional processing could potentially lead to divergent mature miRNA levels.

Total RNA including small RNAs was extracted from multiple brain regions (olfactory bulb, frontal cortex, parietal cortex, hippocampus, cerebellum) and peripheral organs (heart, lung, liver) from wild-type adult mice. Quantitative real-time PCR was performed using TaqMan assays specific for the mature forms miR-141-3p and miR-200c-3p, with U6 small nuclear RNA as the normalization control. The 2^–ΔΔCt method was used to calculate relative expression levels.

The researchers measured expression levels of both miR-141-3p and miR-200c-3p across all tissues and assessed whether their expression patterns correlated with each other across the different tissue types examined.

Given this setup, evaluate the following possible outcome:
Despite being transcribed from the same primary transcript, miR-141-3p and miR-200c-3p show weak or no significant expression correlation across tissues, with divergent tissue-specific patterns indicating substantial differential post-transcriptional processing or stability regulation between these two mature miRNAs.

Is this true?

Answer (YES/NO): NO